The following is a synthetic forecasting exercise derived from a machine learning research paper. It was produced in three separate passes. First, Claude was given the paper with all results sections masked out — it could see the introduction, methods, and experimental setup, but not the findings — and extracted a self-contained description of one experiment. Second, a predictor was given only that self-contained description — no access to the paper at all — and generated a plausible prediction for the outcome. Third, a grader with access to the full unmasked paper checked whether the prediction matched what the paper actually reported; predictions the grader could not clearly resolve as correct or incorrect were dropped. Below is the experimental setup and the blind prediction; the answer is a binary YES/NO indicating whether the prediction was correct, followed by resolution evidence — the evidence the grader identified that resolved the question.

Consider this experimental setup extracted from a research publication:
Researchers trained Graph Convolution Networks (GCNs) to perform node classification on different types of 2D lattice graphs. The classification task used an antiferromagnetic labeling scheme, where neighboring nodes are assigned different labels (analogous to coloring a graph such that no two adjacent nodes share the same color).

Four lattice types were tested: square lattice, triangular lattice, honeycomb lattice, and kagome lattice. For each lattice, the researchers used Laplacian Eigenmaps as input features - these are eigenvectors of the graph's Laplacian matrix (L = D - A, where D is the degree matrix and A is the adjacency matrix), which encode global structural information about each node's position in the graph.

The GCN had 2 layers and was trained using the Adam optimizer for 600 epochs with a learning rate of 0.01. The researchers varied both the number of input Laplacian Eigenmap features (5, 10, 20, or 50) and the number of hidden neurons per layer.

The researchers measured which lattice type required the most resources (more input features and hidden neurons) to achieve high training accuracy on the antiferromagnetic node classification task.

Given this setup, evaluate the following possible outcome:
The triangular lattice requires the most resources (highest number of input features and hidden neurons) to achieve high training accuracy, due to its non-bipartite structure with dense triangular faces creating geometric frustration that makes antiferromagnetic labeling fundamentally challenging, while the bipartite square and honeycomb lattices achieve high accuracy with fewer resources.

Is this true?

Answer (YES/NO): YES